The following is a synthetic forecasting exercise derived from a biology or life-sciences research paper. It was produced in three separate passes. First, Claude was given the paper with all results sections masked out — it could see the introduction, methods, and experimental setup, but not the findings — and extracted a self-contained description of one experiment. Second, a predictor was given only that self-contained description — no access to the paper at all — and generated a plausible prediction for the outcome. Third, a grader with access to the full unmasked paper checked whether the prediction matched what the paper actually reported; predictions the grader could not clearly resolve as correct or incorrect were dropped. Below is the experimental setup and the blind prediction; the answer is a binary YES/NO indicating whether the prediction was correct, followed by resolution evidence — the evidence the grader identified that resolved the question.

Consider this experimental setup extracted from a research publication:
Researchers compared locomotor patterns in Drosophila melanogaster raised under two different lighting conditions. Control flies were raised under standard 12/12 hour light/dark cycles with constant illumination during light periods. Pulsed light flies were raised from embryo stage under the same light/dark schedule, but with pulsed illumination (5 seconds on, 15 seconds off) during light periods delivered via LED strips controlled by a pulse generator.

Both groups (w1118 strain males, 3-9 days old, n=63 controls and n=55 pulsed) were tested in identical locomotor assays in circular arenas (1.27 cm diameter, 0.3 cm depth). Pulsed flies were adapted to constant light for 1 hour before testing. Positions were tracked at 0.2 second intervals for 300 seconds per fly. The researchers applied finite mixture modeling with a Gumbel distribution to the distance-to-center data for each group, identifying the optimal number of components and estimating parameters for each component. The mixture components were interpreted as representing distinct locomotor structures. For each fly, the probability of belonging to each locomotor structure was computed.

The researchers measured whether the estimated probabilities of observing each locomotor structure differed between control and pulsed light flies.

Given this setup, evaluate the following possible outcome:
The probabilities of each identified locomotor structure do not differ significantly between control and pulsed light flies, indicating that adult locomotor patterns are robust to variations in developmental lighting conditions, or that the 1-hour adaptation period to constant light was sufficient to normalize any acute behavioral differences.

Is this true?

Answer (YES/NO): NO